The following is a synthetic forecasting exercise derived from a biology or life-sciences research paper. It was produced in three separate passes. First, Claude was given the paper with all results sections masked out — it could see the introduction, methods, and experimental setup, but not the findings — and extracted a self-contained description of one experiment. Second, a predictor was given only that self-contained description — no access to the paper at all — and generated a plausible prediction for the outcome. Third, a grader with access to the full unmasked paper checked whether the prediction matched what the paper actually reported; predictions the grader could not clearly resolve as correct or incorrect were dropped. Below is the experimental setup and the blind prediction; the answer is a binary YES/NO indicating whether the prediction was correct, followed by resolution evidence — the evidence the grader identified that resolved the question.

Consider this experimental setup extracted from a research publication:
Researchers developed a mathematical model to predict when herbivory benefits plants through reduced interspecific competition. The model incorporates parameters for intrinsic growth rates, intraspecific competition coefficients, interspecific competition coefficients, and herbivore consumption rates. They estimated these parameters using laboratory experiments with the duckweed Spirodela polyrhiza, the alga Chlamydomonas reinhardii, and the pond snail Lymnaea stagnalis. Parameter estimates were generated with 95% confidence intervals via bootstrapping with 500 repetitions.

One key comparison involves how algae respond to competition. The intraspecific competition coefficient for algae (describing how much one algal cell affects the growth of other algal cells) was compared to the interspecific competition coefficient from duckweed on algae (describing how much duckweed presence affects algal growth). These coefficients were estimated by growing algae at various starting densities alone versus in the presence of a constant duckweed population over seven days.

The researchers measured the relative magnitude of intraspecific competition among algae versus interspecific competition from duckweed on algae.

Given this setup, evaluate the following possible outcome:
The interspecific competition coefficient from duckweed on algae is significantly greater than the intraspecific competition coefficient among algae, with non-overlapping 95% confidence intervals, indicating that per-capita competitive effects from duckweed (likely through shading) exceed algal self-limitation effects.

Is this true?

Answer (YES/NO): NO